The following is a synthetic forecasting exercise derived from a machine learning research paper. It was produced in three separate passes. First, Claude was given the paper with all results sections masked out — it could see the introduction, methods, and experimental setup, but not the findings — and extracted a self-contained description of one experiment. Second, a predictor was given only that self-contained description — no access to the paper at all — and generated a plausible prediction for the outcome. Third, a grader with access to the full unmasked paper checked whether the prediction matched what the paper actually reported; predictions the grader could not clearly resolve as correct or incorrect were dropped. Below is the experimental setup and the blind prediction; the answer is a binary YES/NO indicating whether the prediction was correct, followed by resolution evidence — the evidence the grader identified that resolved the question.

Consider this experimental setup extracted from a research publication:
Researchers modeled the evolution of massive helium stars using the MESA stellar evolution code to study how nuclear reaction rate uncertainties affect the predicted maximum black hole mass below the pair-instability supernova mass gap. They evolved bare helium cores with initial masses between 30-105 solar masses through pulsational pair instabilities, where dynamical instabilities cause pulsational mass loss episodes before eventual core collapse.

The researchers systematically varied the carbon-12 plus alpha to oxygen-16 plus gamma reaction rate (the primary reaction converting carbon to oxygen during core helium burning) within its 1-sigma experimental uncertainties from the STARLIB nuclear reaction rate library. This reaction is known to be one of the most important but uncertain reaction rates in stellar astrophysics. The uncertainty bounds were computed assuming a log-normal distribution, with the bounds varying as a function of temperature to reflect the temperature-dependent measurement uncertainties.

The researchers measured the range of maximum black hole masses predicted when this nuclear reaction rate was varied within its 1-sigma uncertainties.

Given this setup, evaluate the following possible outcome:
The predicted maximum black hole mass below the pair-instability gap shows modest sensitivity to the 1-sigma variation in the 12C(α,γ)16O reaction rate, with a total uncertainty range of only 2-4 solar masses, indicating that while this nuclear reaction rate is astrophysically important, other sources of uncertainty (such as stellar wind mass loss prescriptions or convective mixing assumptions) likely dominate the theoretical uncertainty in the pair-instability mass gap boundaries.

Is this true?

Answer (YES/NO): NO